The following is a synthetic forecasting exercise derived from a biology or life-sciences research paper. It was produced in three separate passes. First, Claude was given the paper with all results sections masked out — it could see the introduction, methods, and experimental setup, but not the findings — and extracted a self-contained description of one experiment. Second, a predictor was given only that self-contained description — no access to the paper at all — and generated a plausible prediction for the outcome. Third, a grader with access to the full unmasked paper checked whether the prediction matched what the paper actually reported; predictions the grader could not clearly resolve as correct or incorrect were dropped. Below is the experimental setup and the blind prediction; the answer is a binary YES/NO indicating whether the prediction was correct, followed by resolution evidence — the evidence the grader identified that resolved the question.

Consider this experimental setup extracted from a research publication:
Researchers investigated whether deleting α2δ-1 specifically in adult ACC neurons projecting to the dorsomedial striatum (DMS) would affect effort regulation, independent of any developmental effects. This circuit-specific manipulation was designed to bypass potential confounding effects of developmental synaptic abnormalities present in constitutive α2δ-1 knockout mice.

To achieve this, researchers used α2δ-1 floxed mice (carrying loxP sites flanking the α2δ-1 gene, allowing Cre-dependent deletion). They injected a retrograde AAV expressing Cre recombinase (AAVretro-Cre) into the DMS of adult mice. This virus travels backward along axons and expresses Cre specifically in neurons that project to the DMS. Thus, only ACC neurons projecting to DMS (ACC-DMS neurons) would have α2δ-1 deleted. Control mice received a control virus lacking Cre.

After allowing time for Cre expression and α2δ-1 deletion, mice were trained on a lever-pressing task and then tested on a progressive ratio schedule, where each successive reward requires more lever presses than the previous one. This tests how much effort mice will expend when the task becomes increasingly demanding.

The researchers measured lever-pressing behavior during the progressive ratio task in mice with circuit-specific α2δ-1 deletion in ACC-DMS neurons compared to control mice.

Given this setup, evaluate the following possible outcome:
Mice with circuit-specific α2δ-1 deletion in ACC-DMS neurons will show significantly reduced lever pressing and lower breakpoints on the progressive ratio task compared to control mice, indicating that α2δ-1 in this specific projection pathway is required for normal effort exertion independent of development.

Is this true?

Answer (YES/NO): NO